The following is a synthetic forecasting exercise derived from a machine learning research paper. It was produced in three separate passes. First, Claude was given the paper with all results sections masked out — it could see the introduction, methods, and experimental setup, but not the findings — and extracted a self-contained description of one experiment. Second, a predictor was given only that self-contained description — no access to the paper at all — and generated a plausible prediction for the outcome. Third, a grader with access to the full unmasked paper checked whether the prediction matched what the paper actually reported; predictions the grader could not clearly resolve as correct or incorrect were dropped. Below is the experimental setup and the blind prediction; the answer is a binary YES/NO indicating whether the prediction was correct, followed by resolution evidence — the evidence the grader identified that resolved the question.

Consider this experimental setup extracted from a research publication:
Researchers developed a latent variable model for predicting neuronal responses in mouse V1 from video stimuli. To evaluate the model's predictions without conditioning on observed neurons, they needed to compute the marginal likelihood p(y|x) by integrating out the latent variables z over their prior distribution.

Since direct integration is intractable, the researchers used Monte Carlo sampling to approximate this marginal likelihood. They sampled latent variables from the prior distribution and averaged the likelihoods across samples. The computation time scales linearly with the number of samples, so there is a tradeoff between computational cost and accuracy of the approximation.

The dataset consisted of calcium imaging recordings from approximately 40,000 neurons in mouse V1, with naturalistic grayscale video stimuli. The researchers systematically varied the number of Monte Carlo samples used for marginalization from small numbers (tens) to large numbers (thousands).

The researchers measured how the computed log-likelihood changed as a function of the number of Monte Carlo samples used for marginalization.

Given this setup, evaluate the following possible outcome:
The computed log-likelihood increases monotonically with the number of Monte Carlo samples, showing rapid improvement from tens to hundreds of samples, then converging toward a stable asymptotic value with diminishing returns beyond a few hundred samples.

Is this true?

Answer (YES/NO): NO